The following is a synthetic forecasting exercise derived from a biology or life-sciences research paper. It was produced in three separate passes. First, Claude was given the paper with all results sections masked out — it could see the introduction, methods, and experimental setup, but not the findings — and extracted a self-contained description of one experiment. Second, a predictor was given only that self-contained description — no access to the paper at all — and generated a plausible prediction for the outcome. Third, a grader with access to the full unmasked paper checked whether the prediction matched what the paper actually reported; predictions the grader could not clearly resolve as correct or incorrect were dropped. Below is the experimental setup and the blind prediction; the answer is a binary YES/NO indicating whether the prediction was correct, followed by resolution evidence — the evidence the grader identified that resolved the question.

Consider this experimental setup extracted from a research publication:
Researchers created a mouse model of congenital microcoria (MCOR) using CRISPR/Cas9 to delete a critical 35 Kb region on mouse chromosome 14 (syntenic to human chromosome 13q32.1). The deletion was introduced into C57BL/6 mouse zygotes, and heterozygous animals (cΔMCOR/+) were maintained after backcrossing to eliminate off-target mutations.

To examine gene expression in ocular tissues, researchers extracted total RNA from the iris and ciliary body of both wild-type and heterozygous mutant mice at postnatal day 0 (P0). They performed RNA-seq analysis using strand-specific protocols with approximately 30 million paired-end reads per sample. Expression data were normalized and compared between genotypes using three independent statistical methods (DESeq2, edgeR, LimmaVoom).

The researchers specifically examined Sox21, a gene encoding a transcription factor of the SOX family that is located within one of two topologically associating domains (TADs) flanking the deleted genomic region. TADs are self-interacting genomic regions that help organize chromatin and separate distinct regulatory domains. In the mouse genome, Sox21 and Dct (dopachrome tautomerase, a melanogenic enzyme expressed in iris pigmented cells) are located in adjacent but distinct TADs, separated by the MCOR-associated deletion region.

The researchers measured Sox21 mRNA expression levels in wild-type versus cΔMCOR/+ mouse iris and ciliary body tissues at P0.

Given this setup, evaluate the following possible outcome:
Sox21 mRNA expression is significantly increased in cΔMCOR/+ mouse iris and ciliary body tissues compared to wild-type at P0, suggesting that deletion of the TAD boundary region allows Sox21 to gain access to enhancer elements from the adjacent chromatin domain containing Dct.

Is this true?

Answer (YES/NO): YES